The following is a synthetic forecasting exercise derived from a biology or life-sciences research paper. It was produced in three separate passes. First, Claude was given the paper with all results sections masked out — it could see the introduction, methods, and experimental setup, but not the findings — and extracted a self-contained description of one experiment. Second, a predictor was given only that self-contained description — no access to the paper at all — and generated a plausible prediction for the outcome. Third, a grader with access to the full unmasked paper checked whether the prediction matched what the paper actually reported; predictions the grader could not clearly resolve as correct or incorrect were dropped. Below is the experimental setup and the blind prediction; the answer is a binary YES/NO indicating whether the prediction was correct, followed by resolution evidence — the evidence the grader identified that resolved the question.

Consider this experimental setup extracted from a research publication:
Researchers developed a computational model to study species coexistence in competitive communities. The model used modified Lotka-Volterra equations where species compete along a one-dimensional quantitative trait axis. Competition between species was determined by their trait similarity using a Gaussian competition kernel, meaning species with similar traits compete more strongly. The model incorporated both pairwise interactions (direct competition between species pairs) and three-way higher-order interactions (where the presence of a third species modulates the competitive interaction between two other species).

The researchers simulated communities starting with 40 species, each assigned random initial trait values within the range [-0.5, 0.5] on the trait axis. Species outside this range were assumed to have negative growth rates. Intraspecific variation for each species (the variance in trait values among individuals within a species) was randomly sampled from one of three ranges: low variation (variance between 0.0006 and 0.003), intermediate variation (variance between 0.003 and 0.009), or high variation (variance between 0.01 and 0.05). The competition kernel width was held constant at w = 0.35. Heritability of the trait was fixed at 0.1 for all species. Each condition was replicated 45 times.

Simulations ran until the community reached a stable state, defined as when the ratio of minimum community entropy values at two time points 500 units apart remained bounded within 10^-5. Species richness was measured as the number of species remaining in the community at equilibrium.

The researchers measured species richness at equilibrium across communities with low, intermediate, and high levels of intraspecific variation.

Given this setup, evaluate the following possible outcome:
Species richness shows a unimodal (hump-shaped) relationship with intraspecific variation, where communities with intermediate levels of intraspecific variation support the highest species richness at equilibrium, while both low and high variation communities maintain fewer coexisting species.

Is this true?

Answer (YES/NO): NO